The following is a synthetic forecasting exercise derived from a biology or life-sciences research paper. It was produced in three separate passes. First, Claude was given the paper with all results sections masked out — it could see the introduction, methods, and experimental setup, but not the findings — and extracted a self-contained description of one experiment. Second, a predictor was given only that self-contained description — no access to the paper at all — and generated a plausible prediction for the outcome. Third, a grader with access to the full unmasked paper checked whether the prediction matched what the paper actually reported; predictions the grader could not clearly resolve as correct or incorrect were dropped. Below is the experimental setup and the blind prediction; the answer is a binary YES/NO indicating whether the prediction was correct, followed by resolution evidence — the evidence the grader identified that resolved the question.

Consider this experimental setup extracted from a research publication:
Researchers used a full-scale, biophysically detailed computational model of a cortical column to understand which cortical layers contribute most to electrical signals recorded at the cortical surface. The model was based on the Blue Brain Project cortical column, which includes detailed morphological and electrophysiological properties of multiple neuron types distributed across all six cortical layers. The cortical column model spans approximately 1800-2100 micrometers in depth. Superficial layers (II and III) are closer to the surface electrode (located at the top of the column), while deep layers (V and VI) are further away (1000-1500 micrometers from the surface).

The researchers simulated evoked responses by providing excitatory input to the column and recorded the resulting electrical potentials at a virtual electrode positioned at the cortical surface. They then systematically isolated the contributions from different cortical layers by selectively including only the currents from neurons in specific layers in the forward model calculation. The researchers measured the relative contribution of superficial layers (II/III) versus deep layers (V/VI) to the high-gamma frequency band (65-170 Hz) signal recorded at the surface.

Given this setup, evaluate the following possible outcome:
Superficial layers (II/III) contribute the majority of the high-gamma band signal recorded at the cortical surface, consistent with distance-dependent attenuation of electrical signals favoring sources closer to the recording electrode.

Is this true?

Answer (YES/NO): NO